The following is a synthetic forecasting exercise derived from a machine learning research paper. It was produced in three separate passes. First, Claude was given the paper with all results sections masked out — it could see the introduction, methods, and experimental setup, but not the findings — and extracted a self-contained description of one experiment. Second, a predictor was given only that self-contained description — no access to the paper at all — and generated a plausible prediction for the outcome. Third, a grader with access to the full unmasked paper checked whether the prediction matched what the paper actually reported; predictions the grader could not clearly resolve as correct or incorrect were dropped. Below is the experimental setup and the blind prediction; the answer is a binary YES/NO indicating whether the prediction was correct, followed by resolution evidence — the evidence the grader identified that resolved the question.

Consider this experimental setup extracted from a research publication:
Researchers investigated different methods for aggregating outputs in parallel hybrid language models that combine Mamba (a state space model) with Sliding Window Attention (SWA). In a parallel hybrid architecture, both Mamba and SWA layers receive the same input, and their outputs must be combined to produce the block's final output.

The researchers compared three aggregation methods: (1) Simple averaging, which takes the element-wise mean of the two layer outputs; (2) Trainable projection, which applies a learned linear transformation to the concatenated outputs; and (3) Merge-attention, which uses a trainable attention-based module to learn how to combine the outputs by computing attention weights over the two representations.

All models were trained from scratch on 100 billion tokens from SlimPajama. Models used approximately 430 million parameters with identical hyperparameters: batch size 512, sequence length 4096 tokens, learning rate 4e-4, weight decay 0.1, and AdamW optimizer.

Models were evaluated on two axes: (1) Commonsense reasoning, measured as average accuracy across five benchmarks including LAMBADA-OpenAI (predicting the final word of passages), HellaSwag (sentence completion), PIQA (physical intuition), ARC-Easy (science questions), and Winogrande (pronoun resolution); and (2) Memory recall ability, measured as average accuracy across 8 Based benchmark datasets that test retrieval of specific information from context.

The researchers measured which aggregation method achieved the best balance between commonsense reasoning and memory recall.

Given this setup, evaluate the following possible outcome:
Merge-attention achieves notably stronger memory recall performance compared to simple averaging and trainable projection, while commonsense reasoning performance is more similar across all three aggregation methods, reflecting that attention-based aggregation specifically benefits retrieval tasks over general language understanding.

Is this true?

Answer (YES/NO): NO